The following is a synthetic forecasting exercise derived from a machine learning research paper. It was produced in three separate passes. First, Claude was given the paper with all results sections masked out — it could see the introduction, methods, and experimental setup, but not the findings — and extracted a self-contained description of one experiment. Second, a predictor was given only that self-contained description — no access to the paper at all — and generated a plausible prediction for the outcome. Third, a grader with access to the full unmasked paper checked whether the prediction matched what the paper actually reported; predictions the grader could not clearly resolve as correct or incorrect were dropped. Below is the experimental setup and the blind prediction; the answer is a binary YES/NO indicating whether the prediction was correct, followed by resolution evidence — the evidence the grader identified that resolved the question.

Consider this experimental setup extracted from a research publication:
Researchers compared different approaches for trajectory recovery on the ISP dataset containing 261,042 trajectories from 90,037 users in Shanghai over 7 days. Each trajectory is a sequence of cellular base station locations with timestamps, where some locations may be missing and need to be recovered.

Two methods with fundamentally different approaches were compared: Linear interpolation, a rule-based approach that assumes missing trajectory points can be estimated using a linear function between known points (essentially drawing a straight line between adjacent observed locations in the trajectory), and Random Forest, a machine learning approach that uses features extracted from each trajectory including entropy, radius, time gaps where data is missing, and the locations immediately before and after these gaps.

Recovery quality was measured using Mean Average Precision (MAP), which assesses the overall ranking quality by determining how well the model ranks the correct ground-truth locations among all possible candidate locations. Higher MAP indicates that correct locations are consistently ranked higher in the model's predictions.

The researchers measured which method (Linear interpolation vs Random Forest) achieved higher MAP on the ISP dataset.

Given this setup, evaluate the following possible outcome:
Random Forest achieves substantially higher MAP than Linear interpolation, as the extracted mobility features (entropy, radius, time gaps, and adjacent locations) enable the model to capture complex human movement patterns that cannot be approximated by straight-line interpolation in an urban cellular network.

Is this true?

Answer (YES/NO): NO